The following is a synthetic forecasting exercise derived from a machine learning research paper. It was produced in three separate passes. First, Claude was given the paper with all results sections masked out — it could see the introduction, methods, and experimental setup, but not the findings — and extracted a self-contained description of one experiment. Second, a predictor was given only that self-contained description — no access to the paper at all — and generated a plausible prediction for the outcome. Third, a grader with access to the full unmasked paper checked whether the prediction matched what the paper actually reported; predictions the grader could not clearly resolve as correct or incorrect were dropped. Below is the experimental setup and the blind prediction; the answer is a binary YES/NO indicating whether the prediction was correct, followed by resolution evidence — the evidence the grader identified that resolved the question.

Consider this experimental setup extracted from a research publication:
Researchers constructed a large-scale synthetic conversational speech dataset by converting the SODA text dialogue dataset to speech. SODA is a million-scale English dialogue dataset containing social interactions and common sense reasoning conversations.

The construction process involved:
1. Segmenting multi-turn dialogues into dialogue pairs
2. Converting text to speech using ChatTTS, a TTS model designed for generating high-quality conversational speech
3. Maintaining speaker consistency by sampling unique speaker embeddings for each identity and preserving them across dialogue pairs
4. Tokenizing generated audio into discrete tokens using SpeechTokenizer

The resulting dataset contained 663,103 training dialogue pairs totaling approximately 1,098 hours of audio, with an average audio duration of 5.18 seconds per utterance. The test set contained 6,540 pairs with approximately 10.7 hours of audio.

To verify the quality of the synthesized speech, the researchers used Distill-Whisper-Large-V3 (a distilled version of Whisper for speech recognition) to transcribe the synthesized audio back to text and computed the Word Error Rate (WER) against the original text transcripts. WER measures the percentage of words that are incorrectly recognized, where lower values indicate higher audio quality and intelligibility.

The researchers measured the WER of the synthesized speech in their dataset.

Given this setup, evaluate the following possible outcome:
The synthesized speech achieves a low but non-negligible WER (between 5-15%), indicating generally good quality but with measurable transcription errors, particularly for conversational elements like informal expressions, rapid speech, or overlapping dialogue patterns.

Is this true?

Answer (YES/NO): YES